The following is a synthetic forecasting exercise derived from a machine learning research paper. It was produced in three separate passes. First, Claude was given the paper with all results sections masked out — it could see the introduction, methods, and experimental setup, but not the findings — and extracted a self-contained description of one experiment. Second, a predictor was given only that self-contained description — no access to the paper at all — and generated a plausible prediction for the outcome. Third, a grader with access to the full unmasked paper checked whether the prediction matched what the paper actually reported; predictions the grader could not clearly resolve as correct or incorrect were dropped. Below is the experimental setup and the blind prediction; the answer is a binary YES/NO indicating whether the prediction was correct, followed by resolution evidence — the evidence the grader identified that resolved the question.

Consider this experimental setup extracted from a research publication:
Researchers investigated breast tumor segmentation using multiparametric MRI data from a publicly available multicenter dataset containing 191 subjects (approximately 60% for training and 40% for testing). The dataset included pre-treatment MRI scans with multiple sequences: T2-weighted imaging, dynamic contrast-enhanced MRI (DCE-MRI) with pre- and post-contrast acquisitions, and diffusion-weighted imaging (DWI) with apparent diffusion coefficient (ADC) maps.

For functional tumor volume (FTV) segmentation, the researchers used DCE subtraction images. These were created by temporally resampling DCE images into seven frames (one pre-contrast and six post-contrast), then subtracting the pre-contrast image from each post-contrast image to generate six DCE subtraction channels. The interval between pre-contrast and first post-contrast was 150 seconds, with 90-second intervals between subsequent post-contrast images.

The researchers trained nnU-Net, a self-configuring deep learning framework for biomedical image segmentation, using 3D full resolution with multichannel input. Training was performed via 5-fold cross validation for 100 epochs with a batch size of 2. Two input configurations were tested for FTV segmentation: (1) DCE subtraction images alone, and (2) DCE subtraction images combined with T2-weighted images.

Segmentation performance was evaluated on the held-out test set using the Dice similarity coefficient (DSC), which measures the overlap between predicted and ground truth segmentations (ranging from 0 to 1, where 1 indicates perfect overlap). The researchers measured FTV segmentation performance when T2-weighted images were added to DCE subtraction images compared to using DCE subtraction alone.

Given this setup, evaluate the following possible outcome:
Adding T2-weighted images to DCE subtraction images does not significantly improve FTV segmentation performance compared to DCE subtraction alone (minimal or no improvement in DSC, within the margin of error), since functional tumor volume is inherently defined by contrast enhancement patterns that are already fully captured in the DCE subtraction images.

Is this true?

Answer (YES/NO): YES